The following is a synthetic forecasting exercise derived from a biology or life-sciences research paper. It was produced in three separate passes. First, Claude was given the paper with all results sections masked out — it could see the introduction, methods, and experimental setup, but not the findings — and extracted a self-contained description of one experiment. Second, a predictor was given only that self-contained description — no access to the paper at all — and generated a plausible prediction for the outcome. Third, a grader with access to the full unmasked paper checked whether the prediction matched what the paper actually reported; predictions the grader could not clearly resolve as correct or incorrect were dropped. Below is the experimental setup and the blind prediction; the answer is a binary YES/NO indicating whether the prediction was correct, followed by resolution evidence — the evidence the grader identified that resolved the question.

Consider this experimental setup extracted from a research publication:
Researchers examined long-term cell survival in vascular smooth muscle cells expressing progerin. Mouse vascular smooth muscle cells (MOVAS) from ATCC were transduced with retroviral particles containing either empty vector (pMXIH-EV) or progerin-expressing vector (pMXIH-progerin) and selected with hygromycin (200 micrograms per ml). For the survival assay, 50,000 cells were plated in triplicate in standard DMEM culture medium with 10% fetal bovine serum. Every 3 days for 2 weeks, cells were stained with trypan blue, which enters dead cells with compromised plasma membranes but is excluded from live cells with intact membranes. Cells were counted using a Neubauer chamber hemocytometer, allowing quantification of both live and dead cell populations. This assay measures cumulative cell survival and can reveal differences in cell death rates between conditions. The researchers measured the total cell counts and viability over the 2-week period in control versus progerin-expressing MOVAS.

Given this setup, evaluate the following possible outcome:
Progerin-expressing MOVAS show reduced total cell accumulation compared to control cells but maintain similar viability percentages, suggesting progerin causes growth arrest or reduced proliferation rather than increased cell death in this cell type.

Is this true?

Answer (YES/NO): NO